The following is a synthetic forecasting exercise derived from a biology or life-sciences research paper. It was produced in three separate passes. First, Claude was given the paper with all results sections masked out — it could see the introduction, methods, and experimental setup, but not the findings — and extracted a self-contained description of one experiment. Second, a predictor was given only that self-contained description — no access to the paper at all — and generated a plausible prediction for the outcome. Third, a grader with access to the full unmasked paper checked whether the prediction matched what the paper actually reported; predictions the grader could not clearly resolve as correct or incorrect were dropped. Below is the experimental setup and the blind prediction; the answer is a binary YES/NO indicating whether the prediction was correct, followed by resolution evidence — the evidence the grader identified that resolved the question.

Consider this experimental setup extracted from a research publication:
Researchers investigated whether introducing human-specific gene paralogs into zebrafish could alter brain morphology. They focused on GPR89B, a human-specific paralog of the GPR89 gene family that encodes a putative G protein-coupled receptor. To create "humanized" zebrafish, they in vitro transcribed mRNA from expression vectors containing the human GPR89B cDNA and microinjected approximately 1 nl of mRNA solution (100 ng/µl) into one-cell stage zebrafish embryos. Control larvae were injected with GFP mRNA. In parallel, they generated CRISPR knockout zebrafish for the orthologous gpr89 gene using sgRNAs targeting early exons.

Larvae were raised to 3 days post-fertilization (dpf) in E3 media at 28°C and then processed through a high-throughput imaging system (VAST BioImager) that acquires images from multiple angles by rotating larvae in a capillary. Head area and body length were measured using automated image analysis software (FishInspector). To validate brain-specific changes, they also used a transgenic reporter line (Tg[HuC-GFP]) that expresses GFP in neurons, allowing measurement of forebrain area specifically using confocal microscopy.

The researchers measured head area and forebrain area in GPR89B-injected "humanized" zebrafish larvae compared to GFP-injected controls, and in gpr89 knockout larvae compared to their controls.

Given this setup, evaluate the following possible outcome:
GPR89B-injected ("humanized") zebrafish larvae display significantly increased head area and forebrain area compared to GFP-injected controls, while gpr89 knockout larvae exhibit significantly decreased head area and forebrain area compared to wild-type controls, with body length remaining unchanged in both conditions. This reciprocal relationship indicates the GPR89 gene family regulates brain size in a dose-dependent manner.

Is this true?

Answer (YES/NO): YES